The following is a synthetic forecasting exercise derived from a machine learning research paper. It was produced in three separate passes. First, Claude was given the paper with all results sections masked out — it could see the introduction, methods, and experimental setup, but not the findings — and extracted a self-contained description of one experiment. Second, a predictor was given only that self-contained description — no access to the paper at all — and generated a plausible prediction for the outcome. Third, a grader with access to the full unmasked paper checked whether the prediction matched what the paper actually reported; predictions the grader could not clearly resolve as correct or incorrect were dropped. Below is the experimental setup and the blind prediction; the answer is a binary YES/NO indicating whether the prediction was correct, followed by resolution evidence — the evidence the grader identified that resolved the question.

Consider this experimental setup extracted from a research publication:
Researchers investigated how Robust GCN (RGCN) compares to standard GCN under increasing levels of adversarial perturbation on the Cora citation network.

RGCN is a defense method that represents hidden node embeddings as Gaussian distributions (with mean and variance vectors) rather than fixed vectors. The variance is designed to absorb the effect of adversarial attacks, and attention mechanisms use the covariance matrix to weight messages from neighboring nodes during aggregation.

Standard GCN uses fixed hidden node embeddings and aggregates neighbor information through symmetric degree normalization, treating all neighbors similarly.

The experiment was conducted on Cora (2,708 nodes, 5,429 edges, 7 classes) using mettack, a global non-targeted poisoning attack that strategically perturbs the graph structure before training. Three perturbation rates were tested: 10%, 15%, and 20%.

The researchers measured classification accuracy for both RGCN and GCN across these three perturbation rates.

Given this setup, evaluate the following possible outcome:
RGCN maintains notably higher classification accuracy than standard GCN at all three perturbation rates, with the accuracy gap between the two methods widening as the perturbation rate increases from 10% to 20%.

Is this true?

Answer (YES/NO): NO